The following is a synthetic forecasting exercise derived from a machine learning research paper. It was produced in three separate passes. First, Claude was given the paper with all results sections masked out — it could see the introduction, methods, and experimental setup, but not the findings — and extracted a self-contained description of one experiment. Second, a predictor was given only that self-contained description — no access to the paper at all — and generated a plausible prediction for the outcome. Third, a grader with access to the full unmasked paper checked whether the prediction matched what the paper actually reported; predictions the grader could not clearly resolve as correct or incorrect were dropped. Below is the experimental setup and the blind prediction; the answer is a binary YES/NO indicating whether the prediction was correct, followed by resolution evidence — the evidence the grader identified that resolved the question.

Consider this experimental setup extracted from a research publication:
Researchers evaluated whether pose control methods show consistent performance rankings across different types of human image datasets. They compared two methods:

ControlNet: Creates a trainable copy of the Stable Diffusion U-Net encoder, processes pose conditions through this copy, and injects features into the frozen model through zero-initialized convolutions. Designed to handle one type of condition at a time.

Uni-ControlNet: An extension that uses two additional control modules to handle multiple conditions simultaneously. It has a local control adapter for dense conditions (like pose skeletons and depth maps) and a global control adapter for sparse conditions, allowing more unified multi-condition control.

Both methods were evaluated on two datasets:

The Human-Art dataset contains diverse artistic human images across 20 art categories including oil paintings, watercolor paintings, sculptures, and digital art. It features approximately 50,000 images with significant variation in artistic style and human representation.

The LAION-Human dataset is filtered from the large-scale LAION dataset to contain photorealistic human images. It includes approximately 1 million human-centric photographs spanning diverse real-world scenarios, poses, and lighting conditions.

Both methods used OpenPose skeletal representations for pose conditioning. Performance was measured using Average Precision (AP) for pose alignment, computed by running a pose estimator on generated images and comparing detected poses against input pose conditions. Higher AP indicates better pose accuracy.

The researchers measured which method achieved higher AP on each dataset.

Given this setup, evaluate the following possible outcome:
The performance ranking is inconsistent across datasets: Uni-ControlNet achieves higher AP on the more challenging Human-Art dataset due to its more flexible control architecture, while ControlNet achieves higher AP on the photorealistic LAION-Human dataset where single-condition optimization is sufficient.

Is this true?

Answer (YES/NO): NO